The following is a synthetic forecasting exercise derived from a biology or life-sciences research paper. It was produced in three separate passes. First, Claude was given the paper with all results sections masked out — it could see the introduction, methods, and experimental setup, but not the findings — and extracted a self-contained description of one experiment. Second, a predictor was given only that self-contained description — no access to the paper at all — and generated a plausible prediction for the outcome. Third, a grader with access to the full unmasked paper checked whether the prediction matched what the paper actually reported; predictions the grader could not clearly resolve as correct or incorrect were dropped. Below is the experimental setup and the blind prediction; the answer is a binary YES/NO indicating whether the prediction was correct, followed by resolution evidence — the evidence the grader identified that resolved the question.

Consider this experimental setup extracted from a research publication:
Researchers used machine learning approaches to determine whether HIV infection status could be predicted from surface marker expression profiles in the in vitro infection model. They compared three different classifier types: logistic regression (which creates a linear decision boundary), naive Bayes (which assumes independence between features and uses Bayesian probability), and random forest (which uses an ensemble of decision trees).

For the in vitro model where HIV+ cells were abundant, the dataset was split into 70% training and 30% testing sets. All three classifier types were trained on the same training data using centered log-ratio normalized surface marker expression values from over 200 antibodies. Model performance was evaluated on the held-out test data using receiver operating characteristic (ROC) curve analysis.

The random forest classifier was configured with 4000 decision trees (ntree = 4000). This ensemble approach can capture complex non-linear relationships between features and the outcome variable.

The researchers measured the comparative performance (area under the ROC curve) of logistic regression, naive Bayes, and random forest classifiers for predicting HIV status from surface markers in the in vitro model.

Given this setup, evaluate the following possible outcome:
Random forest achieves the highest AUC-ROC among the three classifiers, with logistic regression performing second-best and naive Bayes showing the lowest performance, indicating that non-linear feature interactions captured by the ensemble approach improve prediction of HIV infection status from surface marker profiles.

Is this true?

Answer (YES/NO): NO